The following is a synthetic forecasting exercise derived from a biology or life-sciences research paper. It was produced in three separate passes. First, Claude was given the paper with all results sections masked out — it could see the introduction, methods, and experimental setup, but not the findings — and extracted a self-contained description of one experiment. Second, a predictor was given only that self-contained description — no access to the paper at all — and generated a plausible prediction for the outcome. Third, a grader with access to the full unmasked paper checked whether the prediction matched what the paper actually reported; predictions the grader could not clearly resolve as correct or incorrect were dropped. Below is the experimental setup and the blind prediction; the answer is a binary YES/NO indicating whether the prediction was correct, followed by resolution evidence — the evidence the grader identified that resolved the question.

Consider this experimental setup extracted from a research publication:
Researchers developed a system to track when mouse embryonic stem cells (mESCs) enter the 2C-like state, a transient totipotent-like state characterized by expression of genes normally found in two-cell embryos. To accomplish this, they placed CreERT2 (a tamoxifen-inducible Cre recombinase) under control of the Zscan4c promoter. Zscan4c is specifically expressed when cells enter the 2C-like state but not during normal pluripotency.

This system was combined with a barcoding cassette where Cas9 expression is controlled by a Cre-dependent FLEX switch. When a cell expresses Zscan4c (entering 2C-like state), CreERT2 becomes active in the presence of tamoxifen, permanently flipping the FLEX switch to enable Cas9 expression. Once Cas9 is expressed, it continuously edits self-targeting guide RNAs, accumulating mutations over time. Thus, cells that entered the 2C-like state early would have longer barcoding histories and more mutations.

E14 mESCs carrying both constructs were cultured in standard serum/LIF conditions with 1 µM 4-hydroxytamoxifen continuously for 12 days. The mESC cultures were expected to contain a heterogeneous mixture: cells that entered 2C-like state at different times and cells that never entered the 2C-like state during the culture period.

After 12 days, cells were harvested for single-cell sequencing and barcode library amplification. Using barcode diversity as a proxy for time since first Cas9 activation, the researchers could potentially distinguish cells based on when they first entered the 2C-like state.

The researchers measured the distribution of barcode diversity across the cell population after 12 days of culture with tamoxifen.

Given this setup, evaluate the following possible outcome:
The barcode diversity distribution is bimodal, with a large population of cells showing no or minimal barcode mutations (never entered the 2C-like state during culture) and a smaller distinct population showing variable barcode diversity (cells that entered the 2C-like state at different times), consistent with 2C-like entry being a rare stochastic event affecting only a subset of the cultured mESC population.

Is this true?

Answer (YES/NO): YES